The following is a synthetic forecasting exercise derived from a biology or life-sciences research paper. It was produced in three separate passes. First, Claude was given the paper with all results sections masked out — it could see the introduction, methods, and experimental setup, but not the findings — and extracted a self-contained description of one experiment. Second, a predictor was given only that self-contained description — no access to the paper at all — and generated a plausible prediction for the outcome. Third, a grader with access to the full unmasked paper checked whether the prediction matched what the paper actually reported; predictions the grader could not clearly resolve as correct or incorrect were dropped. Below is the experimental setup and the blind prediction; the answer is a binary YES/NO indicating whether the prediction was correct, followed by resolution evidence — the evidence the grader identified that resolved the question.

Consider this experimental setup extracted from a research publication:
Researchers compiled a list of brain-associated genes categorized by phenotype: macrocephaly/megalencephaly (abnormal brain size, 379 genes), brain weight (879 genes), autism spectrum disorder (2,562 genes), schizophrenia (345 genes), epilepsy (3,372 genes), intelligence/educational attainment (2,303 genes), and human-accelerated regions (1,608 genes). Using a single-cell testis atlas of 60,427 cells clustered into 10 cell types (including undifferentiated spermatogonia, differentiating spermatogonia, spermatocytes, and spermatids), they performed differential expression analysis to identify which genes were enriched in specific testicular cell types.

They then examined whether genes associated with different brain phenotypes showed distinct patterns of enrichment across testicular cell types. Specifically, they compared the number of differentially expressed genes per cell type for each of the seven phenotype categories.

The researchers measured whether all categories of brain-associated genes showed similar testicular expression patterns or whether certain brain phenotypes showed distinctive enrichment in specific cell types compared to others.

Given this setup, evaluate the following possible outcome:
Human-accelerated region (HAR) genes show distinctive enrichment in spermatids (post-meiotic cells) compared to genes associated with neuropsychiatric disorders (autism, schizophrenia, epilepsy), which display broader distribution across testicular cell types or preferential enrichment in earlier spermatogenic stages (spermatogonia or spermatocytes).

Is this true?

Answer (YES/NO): NO